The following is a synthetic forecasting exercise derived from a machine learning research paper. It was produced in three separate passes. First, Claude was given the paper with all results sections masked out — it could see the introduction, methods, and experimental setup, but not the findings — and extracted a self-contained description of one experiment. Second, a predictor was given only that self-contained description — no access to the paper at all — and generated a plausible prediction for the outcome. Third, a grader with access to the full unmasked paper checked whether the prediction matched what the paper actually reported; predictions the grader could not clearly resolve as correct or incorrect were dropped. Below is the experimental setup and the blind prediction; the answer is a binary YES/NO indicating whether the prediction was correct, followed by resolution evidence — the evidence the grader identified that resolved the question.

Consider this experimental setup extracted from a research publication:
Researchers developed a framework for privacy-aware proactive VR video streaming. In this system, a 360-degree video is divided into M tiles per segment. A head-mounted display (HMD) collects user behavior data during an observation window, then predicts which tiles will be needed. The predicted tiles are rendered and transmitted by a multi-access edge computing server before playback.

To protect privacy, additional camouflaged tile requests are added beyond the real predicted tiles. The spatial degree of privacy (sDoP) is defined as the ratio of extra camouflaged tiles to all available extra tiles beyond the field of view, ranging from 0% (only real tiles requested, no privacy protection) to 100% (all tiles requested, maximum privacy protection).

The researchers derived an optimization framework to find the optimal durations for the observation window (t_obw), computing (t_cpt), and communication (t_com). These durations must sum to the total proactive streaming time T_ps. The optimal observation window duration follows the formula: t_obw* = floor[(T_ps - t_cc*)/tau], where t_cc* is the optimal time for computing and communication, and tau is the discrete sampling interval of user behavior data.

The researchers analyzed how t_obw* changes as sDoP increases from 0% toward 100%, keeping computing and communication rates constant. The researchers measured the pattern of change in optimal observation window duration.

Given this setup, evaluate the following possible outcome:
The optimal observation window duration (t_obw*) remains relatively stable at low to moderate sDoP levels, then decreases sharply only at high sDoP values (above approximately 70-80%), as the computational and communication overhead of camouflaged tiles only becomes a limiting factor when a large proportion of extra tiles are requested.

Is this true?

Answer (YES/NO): NO